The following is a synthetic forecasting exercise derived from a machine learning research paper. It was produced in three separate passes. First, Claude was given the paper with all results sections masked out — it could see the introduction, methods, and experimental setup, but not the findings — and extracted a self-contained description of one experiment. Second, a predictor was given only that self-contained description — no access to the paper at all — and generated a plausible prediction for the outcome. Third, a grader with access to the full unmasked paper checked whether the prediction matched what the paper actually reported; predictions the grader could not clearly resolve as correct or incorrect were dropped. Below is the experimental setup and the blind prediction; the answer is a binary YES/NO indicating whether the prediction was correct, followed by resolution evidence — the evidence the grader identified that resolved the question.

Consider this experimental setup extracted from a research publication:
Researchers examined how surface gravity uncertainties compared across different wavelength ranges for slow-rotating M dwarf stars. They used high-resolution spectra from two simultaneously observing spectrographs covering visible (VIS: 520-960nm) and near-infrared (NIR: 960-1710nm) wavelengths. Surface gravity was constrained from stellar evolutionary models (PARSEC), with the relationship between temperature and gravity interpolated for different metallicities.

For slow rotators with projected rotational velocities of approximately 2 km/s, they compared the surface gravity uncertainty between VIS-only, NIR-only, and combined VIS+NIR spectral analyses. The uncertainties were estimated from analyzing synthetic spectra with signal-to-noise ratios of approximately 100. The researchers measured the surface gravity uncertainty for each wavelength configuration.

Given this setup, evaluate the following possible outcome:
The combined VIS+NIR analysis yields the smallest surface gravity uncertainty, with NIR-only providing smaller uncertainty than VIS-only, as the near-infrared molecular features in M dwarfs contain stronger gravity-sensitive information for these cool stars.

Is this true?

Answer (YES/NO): NO